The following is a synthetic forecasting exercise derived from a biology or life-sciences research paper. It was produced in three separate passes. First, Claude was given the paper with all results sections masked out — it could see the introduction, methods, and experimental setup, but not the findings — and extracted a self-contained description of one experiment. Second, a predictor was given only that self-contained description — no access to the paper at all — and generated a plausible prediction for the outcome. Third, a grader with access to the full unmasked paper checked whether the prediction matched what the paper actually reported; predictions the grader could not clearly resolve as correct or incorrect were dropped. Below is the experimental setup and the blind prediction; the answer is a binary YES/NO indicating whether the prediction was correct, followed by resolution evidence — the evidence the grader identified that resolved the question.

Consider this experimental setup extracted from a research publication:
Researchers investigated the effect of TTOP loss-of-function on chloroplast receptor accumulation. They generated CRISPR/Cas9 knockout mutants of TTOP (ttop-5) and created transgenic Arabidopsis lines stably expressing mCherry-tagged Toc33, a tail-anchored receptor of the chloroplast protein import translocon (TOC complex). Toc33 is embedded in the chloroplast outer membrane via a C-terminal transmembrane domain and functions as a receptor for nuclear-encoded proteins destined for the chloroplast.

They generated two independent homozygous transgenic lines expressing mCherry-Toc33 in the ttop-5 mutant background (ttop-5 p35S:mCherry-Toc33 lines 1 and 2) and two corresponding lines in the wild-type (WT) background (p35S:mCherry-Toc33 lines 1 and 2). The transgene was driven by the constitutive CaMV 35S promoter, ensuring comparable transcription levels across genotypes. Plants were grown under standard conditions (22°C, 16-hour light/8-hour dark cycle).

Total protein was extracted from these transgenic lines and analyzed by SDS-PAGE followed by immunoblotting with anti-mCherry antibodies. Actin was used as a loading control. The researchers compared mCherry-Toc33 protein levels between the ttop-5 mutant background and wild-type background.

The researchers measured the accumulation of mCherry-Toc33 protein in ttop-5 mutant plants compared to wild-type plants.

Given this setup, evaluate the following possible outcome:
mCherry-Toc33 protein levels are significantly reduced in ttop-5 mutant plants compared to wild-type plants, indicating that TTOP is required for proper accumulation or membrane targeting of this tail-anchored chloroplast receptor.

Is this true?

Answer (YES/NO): NO